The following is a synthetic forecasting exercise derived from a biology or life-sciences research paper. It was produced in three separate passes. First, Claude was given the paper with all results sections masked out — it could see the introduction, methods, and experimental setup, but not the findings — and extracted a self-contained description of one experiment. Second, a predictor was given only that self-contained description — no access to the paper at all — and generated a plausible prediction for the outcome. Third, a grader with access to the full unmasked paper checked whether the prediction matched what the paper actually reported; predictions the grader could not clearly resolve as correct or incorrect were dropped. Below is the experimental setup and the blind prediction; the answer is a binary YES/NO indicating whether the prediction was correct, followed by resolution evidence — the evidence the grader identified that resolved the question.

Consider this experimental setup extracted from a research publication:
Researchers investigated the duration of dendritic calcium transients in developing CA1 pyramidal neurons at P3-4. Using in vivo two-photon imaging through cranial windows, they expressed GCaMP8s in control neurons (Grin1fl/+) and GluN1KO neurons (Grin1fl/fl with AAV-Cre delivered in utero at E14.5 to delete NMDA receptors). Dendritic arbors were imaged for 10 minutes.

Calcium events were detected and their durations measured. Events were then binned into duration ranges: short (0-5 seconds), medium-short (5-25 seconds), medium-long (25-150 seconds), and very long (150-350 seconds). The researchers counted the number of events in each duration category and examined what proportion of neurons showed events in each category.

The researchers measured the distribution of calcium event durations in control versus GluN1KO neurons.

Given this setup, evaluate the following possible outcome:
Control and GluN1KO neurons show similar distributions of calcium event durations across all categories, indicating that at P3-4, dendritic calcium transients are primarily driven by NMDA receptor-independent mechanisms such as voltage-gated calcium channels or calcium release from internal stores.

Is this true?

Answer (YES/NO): NO